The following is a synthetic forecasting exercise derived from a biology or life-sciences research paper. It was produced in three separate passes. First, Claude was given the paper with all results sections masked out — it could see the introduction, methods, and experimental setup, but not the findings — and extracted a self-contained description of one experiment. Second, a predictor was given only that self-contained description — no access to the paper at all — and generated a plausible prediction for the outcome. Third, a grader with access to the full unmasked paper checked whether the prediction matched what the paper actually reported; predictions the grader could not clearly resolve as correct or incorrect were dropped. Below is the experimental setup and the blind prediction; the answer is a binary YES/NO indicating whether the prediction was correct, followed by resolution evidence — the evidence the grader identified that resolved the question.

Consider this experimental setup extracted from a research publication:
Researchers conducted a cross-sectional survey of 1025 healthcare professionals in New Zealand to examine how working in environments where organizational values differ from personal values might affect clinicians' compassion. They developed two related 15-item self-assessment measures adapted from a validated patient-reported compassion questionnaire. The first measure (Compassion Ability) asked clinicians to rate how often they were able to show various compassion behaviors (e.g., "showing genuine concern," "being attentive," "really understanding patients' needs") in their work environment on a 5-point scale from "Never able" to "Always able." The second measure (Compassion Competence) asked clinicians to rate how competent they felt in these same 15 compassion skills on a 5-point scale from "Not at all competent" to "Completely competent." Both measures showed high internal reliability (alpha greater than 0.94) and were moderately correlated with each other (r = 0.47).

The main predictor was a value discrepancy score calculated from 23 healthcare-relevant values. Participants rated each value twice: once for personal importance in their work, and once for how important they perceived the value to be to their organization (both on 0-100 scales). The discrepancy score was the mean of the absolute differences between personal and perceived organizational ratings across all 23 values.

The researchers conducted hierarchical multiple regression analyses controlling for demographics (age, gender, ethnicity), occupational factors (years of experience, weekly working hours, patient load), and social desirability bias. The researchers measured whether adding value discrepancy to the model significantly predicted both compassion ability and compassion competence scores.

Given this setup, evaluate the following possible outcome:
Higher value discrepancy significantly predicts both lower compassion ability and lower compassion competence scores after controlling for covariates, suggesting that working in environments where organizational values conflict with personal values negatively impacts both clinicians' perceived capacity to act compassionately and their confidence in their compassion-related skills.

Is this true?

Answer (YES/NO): NO